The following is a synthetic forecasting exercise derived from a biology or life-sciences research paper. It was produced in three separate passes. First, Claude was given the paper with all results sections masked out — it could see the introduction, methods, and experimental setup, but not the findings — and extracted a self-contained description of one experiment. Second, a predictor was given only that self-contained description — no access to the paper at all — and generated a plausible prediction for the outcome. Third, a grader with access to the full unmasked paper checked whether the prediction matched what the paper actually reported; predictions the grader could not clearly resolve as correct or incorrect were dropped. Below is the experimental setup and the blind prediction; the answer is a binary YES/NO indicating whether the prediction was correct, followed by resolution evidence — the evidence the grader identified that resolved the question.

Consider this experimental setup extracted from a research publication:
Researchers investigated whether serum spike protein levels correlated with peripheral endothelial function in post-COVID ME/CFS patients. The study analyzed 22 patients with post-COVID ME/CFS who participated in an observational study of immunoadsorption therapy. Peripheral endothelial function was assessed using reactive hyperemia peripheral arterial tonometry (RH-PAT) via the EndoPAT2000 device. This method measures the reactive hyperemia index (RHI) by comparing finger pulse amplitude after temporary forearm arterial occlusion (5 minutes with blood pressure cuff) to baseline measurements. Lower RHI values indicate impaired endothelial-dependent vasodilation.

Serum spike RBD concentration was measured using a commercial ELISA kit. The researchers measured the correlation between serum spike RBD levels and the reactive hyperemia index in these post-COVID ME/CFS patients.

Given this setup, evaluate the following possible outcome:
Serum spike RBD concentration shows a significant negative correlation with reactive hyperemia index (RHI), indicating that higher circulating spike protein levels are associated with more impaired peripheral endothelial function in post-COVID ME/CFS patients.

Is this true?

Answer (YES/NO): NO